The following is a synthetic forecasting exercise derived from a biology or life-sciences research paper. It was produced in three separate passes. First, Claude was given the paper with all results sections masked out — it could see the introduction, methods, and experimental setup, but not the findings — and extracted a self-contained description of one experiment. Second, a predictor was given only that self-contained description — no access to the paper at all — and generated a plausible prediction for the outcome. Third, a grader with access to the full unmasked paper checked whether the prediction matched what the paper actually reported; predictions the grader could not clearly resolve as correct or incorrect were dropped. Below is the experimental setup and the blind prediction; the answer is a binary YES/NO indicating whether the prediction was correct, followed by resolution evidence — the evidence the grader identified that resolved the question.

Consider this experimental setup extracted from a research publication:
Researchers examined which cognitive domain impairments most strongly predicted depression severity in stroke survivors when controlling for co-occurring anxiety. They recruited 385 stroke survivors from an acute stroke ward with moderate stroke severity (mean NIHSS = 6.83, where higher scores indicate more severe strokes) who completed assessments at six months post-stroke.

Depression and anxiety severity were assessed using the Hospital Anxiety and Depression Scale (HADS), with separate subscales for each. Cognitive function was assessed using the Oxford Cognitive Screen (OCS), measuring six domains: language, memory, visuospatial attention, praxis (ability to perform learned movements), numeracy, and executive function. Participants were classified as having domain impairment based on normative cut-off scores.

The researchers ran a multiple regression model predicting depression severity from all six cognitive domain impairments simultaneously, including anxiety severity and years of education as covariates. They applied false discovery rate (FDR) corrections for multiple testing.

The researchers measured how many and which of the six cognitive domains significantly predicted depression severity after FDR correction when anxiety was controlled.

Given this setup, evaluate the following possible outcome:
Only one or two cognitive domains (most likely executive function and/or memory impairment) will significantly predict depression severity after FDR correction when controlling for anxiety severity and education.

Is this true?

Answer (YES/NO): NO